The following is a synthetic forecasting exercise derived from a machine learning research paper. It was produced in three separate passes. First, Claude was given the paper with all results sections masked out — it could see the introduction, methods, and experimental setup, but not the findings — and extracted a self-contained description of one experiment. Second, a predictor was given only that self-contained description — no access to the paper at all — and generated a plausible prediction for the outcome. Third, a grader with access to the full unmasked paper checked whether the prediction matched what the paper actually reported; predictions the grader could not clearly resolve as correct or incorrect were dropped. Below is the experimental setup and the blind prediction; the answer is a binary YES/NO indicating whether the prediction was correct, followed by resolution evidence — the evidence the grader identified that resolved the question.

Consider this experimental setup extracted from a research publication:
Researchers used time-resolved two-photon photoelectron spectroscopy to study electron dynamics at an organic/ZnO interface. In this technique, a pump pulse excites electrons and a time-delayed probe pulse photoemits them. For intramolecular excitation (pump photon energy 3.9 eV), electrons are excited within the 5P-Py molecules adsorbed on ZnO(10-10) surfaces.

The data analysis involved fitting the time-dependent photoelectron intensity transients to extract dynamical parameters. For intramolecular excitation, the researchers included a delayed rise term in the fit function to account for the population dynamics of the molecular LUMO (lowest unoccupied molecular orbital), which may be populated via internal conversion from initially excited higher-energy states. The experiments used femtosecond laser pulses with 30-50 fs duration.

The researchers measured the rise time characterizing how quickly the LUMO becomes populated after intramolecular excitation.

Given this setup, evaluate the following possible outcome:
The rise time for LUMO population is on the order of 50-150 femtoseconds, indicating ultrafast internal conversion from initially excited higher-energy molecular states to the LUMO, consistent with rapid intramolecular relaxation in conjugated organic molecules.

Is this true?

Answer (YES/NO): YES